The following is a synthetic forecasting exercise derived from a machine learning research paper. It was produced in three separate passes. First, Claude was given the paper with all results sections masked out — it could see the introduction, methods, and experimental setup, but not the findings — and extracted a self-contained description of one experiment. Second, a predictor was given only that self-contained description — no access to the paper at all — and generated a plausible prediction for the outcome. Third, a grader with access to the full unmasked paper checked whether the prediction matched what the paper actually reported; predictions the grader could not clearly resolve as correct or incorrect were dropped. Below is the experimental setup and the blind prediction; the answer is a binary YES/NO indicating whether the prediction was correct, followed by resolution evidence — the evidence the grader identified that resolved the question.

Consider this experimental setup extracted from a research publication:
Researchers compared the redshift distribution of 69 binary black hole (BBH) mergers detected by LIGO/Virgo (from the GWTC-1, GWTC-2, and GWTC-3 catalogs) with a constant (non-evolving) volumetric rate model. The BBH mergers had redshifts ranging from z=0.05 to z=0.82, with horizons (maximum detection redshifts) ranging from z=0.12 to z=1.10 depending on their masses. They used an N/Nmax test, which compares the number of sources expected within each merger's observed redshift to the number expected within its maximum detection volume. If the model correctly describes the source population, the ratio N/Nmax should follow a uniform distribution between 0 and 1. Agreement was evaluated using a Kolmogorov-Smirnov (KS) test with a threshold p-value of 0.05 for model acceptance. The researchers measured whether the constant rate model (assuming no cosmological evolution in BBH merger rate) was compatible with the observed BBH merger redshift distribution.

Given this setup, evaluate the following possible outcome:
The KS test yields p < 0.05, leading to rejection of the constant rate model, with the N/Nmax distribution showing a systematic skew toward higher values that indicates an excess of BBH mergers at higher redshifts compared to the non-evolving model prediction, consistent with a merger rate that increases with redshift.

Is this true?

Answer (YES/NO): NO